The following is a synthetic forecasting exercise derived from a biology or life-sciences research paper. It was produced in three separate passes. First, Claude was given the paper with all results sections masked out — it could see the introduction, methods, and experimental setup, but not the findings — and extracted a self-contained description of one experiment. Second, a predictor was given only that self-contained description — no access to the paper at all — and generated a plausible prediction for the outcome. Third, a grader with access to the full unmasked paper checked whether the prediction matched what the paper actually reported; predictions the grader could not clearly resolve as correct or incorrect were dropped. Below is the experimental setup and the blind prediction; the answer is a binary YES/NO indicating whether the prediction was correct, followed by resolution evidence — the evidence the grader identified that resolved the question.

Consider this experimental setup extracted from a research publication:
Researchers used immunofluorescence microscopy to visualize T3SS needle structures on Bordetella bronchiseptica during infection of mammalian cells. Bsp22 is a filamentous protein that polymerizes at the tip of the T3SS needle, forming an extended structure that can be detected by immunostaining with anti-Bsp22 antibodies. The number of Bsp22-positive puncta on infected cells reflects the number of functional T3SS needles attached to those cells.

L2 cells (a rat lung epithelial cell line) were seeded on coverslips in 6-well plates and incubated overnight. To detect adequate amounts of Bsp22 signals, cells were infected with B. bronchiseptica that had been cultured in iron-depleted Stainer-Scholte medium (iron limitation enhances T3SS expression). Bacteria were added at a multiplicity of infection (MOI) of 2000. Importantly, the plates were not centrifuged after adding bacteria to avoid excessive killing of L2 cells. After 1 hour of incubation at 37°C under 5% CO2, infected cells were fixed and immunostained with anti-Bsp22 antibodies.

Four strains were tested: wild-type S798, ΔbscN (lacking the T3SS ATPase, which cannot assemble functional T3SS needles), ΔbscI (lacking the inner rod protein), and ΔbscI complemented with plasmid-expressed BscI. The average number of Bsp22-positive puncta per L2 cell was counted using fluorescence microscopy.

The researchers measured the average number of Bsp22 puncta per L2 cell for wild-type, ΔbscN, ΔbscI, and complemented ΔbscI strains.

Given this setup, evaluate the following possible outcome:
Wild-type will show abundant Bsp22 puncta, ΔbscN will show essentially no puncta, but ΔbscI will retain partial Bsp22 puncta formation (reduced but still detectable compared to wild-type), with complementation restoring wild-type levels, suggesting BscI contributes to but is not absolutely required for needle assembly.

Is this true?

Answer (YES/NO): NO